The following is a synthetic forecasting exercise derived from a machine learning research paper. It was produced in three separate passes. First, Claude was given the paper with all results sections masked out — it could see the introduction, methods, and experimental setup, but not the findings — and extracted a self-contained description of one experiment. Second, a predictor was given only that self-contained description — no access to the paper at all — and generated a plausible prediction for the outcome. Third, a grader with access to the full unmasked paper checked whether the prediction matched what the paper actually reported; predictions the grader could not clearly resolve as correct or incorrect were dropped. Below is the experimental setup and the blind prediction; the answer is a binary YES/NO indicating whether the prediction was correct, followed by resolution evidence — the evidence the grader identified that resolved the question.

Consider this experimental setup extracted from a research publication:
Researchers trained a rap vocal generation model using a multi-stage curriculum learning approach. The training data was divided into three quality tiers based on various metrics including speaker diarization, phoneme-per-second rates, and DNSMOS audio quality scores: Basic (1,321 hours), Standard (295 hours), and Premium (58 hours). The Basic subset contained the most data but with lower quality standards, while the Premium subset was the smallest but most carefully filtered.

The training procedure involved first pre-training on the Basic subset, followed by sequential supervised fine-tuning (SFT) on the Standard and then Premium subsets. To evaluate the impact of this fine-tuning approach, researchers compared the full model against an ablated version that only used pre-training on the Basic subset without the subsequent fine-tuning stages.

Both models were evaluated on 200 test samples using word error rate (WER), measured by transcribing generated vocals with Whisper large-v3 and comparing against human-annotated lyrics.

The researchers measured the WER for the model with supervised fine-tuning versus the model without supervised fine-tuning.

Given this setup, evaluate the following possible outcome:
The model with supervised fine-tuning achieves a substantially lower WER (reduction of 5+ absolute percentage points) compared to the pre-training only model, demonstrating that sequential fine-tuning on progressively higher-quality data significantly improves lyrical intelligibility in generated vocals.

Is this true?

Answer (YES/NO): NO